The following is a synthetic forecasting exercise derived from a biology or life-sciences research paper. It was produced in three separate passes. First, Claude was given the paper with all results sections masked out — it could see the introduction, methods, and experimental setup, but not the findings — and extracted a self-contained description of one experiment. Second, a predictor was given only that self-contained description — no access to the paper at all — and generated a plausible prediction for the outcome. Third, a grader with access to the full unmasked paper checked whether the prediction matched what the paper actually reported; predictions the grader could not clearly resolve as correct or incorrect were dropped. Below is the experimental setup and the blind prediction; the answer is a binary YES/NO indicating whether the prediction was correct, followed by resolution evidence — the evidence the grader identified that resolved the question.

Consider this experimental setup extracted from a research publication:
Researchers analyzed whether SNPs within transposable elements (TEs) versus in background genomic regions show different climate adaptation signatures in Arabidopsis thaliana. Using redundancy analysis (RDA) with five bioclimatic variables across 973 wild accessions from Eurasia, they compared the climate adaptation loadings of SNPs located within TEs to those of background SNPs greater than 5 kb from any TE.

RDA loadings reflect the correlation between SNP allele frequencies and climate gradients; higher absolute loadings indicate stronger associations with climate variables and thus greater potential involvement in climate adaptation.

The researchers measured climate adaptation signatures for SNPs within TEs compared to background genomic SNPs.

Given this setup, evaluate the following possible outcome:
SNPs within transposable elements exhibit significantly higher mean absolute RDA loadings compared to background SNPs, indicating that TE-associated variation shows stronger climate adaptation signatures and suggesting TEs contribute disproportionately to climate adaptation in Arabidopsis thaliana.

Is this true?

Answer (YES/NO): NO